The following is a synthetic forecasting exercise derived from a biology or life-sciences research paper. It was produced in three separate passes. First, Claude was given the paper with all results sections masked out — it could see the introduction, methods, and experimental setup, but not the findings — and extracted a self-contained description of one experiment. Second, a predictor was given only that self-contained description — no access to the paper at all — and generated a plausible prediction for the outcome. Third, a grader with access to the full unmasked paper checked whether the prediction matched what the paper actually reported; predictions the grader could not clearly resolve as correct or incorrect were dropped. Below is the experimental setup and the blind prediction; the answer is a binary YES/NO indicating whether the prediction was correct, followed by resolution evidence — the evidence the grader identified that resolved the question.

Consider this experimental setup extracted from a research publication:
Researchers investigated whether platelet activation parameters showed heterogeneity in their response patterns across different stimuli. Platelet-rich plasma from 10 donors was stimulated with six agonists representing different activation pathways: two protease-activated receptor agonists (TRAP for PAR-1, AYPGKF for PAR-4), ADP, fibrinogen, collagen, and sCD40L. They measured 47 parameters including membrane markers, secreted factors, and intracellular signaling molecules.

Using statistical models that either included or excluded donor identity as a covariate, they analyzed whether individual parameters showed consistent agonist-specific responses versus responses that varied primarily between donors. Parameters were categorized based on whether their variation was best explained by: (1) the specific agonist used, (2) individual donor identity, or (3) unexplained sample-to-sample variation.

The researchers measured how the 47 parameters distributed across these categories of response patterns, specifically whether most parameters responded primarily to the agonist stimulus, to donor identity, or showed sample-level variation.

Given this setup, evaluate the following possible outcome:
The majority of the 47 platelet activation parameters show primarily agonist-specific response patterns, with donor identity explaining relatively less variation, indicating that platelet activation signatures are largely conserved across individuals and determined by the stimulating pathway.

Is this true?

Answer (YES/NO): NO